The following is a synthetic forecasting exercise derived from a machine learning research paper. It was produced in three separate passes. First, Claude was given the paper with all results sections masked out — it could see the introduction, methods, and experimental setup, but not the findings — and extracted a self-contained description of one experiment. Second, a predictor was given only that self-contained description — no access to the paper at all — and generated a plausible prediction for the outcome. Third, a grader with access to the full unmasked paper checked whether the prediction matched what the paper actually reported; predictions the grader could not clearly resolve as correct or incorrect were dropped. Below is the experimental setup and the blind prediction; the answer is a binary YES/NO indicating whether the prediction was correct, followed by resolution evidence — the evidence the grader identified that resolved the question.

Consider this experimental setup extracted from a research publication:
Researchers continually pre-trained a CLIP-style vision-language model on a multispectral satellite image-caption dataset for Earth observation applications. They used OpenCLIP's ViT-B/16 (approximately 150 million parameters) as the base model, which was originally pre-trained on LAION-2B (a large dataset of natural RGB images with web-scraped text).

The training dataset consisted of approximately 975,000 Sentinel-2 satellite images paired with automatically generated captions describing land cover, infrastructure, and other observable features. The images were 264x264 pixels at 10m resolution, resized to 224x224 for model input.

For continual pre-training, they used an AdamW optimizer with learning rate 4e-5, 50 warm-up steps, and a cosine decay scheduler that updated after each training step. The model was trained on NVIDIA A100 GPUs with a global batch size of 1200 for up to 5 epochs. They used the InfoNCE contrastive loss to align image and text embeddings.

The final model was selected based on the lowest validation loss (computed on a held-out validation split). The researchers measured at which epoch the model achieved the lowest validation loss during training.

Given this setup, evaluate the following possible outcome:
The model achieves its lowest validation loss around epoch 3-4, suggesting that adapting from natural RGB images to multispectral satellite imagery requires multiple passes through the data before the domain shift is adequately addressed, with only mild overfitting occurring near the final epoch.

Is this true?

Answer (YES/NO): YES